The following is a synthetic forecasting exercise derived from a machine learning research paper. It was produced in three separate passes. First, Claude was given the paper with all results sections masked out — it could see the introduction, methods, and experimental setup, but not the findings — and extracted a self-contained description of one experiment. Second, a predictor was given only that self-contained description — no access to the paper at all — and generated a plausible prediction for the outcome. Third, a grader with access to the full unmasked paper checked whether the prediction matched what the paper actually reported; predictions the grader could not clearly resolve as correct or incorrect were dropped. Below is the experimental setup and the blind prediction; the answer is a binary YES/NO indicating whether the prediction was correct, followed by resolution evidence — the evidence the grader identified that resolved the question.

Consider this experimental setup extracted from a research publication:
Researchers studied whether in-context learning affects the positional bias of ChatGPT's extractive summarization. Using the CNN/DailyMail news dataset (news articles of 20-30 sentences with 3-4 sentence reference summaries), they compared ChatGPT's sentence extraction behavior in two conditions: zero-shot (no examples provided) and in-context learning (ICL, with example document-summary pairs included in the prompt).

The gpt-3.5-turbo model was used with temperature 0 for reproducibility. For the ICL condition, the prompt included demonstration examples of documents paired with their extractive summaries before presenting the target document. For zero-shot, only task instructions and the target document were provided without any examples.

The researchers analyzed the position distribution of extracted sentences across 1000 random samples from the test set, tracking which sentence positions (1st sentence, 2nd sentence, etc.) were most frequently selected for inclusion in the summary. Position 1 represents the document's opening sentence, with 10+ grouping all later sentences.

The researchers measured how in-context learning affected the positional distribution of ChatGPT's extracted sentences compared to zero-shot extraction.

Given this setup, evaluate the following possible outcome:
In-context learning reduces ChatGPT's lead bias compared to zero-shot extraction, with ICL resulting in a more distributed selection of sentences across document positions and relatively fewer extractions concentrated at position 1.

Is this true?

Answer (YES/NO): NO